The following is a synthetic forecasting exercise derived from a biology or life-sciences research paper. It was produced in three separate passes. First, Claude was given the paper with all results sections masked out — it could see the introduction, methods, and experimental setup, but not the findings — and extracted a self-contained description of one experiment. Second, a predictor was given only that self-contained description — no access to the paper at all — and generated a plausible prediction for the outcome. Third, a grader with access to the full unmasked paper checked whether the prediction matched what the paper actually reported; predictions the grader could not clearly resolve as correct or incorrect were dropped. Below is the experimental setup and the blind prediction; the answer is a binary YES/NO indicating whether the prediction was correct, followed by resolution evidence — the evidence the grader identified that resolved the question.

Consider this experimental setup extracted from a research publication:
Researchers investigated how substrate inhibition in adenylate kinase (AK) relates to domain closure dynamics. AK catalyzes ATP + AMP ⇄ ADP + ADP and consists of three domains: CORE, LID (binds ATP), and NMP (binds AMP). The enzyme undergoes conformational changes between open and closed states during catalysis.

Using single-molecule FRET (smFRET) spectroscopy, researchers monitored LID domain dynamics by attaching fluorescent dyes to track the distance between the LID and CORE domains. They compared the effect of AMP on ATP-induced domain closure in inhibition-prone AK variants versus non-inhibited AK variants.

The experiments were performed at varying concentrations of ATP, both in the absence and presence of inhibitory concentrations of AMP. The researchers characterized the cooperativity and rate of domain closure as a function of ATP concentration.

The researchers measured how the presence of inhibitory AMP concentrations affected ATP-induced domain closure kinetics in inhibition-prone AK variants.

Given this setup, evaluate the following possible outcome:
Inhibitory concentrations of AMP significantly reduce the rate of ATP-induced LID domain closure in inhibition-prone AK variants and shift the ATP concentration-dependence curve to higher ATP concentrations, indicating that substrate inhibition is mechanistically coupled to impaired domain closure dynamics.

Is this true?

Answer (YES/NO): NO